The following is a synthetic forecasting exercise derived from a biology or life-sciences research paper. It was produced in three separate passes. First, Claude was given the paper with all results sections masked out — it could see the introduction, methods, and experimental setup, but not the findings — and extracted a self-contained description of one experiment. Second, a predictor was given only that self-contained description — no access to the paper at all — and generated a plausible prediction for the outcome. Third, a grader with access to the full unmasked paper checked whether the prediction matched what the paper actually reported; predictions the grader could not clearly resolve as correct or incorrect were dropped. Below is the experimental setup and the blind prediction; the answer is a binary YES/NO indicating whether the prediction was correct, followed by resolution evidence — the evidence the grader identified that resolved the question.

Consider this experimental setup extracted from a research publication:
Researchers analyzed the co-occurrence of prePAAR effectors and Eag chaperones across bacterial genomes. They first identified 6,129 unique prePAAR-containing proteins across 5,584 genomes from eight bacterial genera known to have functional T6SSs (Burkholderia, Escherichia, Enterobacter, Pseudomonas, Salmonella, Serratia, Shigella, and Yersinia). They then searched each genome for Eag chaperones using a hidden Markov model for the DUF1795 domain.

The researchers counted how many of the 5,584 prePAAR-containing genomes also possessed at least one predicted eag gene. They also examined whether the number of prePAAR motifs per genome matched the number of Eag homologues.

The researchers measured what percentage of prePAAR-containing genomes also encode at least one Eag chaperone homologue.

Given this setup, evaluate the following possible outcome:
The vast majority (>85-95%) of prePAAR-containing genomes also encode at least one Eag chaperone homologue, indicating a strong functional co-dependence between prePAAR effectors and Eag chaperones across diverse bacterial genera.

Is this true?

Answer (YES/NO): NO